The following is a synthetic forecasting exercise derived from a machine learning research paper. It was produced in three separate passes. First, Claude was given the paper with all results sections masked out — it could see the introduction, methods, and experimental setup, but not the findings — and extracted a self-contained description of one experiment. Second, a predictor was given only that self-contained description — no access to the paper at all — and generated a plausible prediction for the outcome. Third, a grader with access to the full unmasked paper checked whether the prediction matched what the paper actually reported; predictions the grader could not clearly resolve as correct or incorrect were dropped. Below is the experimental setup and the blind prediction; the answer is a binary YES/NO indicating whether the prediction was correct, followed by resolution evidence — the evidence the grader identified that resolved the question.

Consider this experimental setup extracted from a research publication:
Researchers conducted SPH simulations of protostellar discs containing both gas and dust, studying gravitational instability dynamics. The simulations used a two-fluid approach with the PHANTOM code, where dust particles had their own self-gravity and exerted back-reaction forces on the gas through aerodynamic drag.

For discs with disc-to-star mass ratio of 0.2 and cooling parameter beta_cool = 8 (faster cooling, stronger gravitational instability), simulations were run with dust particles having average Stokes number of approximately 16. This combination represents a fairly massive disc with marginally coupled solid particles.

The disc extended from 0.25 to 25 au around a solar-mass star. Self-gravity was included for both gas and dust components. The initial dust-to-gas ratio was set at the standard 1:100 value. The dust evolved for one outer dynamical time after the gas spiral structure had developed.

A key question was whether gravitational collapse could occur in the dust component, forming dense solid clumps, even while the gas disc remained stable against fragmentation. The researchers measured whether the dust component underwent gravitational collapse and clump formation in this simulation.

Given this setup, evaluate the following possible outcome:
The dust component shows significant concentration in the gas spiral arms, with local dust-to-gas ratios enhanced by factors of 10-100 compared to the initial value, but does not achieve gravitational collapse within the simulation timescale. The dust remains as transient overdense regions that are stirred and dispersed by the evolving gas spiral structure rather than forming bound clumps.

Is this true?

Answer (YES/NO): NO